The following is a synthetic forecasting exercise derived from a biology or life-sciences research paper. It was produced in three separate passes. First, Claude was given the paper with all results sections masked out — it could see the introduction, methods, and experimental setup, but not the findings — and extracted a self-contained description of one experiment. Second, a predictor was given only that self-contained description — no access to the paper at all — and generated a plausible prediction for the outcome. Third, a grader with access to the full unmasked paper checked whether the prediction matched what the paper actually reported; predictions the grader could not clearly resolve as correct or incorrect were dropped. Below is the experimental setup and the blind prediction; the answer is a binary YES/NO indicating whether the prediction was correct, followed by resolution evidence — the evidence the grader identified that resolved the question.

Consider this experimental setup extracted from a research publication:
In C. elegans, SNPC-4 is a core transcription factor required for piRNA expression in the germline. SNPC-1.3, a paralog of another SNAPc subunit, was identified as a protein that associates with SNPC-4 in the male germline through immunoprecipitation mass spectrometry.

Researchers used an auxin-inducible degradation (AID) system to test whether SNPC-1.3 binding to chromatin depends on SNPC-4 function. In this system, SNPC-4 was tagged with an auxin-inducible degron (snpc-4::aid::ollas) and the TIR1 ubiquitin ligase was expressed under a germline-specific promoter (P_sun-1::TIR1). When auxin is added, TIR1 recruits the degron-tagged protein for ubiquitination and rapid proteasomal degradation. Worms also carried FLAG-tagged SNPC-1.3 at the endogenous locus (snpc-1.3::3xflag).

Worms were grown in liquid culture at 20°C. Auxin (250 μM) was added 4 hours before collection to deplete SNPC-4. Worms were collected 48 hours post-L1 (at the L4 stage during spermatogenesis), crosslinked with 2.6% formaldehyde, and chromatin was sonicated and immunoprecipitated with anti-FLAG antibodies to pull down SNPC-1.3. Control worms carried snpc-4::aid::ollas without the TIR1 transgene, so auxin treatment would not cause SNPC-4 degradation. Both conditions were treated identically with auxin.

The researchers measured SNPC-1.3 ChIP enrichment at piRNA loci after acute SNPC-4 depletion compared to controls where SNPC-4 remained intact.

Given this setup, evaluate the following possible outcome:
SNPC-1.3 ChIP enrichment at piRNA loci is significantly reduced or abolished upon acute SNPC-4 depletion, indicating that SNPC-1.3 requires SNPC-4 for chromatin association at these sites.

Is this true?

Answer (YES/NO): YES